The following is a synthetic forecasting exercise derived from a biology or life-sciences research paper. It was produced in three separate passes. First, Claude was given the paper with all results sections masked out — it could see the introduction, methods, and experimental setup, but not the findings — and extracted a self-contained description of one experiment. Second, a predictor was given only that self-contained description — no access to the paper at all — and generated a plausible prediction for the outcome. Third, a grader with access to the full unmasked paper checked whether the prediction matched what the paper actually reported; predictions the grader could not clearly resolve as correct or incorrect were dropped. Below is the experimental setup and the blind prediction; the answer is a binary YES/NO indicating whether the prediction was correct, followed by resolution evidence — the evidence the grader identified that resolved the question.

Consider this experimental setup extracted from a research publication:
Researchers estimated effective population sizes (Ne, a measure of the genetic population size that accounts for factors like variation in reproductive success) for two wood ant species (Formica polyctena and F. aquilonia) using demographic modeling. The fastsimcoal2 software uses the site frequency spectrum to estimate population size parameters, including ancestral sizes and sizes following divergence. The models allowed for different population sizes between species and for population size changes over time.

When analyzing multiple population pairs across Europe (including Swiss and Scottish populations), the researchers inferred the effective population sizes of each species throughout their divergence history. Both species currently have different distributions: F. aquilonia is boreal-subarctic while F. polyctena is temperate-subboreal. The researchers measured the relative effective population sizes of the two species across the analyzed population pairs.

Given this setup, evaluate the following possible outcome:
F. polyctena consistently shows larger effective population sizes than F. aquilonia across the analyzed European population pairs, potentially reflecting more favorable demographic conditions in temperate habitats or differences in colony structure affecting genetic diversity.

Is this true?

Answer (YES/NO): NO